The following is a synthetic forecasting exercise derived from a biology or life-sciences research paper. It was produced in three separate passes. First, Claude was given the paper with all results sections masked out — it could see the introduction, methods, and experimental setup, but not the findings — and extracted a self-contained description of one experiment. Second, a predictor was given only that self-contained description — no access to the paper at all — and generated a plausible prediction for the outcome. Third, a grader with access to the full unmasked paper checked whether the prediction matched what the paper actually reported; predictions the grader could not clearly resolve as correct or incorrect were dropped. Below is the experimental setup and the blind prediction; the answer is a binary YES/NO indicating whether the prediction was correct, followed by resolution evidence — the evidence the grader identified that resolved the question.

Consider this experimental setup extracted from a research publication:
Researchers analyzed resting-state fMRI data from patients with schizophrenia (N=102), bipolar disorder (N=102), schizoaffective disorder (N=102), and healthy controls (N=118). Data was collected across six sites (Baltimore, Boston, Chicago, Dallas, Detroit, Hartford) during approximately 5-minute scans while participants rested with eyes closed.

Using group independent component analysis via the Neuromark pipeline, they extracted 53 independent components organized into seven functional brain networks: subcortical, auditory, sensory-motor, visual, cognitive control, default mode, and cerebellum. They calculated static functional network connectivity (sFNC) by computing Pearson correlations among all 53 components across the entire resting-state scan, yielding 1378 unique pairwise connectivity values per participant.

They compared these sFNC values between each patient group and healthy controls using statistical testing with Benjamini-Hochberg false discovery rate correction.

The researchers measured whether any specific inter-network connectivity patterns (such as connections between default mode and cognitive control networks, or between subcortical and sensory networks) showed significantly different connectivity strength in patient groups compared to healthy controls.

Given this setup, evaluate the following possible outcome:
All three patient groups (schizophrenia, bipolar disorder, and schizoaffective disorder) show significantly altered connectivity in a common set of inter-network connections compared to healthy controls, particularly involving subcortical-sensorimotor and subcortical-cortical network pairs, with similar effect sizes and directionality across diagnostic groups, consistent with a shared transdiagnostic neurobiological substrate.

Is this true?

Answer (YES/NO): NO